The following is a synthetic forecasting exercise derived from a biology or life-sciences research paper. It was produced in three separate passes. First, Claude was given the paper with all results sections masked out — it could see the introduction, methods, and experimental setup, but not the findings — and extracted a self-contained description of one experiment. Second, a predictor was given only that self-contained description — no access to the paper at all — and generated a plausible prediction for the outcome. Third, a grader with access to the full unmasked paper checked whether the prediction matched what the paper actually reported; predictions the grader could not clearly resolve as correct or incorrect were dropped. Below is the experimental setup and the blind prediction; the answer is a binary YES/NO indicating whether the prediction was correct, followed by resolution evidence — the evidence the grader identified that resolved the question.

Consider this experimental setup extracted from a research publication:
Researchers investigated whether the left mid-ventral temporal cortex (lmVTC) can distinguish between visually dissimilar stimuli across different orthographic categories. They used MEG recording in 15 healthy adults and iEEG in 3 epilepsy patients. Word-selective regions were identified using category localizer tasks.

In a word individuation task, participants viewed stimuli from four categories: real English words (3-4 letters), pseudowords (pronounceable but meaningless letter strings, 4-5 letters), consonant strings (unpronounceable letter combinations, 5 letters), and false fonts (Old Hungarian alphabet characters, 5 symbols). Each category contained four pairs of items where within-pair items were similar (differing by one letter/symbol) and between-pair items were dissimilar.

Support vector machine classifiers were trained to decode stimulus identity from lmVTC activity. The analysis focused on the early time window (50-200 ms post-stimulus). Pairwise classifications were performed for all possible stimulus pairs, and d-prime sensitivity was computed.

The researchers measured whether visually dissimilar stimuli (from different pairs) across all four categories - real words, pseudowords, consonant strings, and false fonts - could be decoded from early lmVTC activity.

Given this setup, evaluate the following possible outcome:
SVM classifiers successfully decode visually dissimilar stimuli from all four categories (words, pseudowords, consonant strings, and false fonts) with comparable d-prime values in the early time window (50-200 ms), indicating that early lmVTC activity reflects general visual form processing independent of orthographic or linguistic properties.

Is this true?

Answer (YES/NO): NO